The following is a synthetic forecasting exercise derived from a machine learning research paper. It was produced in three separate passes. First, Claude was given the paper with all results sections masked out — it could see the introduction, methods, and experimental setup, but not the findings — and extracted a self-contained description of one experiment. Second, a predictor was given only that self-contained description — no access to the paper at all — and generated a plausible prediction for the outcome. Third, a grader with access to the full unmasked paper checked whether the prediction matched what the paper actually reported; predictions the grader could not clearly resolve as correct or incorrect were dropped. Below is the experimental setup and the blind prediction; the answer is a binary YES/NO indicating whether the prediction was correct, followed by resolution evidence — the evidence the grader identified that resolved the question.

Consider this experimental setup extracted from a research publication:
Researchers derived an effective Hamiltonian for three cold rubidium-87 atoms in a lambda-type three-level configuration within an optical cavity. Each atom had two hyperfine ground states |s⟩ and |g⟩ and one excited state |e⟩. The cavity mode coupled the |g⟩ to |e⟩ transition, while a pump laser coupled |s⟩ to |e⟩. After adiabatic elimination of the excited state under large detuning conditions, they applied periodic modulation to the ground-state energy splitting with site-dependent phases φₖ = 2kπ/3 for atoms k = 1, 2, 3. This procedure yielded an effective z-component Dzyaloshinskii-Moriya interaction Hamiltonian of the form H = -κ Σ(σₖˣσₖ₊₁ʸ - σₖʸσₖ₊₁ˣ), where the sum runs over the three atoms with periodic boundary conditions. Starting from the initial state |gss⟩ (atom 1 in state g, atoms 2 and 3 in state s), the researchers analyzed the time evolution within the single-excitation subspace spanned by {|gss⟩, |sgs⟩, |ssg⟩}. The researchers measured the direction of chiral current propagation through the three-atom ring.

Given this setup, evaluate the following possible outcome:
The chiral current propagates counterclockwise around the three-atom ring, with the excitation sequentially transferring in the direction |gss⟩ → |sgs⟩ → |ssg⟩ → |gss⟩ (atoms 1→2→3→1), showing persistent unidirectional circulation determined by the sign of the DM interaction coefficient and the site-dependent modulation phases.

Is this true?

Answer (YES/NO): YES